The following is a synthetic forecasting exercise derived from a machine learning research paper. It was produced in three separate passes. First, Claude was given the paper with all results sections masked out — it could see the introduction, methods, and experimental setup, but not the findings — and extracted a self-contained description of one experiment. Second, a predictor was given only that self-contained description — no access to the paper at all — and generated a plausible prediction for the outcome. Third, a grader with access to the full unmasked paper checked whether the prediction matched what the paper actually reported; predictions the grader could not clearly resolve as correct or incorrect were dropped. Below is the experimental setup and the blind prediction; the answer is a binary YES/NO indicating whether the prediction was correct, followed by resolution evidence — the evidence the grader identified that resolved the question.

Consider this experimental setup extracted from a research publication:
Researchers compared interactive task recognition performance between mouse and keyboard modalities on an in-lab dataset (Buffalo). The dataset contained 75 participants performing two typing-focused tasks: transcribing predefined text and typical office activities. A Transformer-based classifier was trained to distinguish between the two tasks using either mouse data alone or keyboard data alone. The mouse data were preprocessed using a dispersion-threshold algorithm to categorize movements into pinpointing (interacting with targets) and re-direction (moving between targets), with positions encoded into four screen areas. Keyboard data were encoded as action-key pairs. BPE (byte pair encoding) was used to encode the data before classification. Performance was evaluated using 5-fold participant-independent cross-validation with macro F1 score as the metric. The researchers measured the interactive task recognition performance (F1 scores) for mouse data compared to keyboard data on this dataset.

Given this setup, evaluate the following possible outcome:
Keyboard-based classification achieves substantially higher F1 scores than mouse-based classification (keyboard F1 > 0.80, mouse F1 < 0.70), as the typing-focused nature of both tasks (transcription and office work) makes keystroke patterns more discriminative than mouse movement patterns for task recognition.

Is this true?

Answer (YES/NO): YES